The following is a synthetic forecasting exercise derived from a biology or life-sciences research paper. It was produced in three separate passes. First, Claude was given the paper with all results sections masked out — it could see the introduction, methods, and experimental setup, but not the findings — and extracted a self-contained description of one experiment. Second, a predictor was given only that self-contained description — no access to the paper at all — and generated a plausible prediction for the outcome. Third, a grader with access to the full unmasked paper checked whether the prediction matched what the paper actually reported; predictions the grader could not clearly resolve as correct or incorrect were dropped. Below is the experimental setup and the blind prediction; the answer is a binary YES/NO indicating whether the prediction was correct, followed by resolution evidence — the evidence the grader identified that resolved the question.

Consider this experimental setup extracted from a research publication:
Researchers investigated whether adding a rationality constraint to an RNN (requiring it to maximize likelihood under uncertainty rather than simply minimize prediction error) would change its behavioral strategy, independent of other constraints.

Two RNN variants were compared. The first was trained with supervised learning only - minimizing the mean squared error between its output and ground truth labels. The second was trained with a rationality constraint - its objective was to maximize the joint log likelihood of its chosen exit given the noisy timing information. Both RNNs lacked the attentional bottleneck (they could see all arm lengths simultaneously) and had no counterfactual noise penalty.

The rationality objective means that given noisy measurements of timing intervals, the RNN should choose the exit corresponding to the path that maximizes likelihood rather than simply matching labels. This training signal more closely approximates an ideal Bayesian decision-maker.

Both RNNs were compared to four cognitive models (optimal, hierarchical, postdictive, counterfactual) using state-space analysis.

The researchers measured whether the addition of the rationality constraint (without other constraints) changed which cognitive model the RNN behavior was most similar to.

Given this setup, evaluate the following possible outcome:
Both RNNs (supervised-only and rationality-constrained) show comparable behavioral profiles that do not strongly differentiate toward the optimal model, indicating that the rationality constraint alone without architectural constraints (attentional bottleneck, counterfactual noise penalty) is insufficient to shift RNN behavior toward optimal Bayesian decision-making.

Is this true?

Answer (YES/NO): NO